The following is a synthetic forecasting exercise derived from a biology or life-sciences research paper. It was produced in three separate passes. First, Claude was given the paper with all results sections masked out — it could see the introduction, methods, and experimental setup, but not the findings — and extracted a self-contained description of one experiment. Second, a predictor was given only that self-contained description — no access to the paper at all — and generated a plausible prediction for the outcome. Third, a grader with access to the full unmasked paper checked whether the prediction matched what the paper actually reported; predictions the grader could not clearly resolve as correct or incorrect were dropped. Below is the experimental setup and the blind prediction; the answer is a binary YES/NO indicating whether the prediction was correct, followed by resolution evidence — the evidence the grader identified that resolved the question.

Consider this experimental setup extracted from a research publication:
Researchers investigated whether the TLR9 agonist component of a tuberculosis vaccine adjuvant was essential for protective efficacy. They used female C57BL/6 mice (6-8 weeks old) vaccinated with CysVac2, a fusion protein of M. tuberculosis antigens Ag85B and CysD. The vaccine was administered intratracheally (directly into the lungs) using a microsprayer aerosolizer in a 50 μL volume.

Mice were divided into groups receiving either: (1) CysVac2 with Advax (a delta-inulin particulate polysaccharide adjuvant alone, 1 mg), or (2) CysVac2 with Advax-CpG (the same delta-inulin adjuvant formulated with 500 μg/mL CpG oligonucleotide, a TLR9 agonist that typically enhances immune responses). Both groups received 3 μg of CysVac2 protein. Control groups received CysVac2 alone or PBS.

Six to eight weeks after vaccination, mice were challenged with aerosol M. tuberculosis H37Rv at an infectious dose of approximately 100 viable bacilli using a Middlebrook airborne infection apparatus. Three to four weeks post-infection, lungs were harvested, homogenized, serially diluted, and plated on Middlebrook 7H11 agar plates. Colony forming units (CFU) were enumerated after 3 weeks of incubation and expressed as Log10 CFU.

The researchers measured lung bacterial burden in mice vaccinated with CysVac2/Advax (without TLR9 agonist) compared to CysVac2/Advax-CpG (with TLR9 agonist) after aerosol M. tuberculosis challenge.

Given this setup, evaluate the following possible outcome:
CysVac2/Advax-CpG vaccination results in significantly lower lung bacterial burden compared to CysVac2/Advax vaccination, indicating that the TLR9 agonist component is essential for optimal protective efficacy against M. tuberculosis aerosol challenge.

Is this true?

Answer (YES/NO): NO